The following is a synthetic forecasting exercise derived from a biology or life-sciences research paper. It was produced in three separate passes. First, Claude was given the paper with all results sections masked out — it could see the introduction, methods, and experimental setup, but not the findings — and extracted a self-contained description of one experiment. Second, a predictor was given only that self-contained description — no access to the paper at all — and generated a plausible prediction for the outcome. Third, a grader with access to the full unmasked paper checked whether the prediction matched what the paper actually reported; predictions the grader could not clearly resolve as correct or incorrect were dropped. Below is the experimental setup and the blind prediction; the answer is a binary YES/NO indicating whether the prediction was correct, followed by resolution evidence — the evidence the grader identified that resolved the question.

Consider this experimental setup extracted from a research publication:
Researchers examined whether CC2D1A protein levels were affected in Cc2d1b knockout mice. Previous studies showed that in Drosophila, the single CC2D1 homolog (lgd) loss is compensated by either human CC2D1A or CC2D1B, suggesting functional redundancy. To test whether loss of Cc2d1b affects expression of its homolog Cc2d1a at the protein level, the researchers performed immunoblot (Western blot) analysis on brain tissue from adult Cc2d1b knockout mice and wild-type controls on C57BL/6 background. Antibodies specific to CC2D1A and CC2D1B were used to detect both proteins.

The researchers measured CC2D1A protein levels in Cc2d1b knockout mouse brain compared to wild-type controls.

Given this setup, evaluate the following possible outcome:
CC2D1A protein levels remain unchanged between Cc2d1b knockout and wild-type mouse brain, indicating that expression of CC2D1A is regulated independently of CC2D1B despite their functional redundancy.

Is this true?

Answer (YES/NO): YES